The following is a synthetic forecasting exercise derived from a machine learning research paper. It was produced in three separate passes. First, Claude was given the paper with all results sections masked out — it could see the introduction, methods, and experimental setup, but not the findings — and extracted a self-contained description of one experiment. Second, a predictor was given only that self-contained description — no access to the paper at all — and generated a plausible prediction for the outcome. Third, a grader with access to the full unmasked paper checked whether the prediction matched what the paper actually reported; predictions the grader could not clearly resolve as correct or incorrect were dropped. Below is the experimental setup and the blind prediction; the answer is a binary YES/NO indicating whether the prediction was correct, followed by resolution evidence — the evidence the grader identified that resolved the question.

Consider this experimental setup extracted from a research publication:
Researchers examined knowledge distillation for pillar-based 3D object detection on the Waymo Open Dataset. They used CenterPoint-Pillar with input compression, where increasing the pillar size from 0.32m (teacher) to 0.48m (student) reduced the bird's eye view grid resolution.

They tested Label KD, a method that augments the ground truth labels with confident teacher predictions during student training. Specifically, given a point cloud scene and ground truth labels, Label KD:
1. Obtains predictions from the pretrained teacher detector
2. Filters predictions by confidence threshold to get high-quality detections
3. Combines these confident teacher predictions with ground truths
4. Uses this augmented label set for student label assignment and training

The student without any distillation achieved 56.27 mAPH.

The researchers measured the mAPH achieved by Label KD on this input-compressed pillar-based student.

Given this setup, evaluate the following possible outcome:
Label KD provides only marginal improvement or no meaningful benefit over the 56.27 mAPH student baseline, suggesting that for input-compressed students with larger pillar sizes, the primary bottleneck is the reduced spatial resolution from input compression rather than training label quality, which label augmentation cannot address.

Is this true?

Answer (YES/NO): NO